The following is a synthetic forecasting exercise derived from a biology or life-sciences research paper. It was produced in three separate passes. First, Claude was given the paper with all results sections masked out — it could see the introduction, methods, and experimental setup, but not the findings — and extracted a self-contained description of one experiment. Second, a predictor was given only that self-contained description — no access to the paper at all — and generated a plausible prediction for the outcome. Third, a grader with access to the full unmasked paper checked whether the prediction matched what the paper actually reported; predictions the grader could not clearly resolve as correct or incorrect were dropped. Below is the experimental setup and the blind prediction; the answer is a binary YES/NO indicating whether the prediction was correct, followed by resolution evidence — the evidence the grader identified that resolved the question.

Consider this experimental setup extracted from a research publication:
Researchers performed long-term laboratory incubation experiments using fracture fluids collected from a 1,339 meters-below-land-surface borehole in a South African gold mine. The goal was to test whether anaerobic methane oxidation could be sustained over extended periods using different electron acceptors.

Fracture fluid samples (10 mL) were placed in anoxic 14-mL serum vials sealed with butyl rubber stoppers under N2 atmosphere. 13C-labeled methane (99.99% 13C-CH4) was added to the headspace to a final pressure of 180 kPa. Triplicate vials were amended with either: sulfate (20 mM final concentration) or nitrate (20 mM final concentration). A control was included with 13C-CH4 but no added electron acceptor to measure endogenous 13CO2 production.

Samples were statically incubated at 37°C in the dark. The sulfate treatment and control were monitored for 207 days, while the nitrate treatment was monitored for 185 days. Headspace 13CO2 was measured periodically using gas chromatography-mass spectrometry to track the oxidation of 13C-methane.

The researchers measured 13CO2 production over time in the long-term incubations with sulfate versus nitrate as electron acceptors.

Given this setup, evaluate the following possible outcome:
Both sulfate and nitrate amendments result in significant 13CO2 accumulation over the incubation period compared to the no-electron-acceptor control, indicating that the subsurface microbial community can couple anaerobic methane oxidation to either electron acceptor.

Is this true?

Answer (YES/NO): NO